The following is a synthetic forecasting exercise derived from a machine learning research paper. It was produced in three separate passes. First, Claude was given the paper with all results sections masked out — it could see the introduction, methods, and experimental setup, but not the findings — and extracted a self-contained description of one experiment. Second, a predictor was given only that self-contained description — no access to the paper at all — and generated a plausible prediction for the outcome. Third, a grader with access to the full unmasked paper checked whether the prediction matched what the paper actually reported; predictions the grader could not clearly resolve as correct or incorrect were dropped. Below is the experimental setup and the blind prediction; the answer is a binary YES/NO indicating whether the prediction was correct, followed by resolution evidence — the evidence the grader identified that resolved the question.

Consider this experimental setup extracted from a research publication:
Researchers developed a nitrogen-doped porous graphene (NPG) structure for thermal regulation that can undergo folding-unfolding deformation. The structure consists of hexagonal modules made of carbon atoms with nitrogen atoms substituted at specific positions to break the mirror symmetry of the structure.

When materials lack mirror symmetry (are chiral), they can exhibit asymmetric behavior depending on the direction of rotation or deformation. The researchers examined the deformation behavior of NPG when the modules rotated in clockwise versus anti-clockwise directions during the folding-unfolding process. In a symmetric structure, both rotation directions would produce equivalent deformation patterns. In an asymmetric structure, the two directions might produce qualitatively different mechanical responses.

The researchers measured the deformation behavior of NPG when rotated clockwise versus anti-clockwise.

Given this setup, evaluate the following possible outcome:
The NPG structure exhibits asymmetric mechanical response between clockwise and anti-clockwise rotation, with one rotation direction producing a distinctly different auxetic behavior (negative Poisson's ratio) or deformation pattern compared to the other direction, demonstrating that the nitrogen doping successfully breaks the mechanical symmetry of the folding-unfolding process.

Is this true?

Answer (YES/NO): YES